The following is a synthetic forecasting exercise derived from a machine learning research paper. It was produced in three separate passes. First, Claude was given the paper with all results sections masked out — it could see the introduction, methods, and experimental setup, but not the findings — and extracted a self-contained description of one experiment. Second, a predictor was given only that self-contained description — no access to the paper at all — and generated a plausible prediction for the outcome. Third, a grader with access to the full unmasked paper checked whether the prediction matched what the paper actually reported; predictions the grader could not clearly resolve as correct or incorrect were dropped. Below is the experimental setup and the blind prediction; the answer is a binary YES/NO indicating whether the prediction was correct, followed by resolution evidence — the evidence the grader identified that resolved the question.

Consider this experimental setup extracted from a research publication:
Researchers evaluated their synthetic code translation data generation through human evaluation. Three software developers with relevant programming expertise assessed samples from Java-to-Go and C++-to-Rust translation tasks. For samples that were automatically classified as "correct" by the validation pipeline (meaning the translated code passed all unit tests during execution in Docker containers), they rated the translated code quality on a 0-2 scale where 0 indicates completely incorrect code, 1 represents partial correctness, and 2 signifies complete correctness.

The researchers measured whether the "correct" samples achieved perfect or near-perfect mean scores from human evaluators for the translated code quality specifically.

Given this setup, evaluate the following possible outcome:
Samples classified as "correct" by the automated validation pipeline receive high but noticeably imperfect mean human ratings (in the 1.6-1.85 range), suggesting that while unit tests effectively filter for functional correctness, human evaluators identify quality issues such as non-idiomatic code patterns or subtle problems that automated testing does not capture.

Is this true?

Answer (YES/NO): NO